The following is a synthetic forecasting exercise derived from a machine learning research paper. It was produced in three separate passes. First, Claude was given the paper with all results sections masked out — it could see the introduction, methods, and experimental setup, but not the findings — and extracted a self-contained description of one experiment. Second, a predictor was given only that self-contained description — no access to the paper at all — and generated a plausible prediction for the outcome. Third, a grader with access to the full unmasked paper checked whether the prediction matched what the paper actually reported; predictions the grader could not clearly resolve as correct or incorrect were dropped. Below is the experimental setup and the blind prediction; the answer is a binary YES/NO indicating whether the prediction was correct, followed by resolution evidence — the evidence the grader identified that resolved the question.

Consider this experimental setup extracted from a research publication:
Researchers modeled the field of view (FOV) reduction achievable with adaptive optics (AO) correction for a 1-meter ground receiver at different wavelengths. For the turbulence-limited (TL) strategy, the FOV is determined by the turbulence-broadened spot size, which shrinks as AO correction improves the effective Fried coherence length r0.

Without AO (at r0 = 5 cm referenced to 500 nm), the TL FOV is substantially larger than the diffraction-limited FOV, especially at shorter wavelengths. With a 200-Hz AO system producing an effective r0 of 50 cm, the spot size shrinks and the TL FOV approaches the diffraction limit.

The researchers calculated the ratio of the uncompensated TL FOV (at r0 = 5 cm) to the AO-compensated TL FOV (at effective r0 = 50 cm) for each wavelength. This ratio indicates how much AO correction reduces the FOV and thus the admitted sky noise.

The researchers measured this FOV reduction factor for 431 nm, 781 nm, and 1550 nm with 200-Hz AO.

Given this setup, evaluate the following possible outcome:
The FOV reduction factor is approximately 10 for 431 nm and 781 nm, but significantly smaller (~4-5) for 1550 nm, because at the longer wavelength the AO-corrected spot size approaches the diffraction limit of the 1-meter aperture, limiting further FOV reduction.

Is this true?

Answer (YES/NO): NO